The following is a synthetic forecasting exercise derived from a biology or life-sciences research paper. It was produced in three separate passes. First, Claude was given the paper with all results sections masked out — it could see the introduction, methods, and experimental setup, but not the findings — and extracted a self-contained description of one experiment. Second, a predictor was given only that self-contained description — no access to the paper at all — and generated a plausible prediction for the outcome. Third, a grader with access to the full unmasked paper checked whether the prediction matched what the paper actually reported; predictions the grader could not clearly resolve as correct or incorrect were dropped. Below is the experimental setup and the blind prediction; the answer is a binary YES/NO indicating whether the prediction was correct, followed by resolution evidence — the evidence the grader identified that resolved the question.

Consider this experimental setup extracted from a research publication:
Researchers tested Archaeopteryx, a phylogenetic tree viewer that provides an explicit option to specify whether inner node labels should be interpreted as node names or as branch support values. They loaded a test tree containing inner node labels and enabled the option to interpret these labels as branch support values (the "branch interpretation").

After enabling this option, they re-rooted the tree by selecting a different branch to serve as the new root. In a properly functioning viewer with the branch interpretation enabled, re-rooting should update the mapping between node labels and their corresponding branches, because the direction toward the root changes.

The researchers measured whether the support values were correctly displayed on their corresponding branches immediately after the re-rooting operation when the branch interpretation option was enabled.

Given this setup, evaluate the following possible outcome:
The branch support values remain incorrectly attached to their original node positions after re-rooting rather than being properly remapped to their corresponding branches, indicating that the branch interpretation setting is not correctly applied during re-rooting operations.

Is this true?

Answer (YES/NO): NO